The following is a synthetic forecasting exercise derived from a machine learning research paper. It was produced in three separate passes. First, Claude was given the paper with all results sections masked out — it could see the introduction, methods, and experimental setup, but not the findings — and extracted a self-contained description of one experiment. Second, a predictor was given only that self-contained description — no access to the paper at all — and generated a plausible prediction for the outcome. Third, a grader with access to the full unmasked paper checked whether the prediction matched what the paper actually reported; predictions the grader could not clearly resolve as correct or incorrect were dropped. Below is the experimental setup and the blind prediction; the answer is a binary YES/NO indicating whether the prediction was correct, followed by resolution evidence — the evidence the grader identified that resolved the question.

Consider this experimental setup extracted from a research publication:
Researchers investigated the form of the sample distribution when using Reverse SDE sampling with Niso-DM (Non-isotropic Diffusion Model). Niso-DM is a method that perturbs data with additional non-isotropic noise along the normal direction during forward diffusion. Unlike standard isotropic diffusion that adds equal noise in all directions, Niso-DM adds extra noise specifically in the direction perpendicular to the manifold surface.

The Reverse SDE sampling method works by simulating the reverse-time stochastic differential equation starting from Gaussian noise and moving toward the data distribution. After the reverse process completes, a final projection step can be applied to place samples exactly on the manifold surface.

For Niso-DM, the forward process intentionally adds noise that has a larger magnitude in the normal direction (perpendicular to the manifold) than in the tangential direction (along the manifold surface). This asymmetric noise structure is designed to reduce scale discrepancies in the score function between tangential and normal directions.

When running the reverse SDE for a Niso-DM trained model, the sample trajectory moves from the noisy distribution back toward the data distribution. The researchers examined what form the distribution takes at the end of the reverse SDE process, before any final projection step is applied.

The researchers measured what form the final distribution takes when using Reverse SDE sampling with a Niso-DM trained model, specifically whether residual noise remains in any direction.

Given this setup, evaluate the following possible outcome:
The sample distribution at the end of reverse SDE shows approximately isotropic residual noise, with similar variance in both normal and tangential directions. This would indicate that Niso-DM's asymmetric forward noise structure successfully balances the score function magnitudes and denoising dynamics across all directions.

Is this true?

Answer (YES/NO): NO